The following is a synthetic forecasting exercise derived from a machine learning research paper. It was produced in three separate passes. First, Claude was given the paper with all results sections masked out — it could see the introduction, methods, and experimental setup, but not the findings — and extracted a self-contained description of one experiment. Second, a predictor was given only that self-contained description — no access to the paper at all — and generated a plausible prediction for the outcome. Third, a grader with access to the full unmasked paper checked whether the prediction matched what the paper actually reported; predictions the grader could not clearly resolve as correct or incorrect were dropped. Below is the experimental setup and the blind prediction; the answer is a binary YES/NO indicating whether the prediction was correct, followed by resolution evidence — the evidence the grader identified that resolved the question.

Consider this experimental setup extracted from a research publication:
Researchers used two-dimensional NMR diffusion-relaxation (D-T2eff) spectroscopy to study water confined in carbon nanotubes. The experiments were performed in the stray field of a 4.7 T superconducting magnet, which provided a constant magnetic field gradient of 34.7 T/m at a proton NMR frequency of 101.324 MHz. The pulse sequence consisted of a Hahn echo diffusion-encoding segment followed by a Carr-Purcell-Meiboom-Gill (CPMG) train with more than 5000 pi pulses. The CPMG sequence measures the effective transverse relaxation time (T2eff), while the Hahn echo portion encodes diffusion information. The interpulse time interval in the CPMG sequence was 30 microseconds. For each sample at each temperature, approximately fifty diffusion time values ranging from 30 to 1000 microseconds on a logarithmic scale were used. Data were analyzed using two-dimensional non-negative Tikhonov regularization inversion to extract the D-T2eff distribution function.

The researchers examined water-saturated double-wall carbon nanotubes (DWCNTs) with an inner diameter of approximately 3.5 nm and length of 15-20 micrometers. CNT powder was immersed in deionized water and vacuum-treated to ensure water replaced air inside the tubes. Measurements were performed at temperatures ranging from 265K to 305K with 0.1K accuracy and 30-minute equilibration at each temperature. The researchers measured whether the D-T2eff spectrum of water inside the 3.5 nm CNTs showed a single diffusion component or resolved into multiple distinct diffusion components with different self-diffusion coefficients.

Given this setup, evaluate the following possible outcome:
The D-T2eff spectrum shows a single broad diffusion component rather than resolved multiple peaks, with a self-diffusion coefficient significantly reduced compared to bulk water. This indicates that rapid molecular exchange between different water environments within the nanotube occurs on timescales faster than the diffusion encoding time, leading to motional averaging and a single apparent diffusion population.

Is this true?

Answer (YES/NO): NO